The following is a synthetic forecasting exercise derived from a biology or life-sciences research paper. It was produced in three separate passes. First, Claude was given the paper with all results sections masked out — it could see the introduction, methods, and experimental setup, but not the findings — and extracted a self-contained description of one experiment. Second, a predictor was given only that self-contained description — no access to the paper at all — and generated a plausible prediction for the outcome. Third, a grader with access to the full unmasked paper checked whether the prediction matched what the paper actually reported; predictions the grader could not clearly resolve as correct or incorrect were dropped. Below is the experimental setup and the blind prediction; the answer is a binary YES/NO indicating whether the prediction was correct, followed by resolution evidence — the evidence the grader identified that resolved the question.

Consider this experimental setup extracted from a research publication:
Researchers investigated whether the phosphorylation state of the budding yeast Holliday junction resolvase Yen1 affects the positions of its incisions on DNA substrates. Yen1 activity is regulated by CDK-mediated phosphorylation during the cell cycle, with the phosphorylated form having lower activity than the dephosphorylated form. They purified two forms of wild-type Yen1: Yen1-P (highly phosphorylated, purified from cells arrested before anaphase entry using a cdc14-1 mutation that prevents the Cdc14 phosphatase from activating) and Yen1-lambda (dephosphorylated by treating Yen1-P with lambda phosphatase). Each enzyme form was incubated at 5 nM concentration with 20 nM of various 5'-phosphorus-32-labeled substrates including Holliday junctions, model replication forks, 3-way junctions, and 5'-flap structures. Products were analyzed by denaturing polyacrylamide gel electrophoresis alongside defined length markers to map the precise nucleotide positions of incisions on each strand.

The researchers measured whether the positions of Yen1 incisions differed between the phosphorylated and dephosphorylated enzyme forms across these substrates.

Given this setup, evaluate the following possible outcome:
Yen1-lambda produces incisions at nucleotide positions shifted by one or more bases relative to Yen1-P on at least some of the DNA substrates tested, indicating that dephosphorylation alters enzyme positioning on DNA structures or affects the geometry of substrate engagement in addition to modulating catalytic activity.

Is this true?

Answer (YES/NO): NO